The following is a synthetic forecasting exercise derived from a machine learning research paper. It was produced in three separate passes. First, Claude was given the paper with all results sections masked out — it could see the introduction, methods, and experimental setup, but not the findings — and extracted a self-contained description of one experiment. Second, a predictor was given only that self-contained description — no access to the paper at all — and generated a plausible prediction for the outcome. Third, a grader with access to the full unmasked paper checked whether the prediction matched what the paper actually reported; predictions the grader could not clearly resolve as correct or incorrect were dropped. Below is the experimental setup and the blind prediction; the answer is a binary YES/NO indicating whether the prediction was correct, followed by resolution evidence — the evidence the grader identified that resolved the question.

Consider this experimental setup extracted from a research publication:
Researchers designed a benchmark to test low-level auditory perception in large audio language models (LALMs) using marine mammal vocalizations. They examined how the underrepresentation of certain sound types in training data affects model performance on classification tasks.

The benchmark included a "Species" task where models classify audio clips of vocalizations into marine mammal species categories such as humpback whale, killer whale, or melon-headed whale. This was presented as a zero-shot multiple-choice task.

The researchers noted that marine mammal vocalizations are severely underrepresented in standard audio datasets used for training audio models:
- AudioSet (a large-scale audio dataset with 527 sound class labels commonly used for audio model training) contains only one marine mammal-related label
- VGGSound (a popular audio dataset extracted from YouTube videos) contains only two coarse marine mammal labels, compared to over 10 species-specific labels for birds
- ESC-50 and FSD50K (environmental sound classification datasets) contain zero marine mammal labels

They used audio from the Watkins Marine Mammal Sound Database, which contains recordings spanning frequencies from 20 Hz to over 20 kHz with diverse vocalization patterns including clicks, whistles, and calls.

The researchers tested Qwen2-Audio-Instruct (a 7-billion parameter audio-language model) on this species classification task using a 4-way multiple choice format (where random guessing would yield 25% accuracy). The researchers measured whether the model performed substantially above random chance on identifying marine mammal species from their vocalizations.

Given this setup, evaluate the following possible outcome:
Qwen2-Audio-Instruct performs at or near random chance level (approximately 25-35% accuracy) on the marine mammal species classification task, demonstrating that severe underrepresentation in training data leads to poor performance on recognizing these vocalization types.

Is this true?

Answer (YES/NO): YES